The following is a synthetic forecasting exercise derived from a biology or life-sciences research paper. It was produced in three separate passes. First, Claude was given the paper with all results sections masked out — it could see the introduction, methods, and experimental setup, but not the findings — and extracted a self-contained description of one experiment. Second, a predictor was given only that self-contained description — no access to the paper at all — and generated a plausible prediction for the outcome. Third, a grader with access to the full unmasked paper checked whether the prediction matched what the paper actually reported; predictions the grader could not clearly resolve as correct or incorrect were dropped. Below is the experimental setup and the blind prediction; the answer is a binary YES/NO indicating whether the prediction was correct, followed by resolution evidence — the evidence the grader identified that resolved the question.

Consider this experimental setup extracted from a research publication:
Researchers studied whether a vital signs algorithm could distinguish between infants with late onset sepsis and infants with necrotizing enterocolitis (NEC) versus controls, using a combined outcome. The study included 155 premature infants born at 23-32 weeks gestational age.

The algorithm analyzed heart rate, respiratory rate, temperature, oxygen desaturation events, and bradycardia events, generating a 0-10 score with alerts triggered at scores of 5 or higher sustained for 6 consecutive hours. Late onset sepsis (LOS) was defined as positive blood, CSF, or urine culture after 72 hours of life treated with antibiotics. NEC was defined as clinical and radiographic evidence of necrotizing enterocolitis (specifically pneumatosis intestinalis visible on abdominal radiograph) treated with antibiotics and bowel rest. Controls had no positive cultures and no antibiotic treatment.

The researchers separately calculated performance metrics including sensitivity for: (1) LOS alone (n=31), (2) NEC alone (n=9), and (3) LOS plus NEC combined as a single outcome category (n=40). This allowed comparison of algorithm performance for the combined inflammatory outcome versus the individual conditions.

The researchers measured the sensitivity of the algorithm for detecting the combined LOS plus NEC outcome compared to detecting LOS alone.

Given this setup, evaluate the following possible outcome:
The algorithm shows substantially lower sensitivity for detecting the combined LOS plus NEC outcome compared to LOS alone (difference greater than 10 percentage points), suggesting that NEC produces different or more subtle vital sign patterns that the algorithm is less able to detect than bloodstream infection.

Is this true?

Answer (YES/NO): NO